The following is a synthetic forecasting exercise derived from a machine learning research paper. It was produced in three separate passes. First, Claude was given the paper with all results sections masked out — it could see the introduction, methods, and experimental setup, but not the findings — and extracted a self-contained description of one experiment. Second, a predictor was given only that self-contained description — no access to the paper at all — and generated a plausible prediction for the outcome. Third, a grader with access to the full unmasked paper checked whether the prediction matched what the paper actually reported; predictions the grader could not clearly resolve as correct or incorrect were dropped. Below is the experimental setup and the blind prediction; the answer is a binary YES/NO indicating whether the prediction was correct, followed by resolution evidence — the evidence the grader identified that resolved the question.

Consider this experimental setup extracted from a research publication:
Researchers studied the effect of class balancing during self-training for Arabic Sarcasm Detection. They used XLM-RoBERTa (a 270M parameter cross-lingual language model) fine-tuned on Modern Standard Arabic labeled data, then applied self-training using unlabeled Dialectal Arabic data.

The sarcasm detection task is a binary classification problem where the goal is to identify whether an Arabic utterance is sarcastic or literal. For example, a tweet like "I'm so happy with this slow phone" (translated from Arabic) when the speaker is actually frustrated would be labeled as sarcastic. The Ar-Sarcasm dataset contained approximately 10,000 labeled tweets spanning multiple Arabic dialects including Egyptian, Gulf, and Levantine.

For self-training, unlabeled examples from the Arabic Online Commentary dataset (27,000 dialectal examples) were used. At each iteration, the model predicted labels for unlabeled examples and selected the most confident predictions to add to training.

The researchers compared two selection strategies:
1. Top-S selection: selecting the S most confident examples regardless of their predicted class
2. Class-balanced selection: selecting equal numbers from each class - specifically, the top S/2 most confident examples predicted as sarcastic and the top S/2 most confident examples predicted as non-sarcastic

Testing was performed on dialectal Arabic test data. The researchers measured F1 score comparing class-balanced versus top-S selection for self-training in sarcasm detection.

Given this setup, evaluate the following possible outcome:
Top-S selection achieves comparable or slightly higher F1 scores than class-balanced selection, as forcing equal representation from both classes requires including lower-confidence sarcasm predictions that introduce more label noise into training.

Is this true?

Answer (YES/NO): NO